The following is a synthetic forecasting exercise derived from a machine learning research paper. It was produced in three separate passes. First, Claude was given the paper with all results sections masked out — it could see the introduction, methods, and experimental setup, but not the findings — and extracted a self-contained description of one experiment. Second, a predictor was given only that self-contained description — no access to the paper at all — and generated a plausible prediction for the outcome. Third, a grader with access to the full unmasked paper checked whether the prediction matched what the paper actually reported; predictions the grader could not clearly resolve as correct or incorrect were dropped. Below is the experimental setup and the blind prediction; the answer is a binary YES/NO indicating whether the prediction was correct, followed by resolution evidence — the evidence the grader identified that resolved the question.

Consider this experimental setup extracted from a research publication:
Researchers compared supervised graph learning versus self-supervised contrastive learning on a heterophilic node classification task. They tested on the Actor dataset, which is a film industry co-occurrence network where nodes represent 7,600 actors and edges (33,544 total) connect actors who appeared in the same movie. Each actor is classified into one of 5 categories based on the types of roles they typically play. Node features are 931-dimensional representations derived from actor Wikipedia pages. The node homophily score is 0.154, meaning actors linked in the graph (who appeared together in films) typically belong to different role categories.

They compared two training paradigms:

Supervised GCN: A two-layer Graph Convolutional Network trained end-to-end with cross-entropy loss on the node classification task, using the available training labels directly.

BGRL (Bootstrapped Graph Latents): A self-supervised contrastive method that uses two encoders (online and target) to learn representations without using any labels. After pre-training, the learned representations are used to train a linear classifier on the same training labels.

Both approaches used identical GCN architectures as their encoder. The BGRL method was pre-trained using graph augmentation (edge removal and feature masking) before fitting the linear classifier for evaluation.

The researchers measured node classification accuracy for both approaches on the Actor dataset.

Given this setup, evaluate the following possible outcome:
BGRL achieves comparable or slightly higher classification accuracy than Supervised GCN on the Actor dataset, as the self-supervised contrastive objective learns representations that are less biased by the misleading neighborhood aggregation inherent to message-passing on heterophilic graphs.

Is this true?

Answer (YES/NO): YES